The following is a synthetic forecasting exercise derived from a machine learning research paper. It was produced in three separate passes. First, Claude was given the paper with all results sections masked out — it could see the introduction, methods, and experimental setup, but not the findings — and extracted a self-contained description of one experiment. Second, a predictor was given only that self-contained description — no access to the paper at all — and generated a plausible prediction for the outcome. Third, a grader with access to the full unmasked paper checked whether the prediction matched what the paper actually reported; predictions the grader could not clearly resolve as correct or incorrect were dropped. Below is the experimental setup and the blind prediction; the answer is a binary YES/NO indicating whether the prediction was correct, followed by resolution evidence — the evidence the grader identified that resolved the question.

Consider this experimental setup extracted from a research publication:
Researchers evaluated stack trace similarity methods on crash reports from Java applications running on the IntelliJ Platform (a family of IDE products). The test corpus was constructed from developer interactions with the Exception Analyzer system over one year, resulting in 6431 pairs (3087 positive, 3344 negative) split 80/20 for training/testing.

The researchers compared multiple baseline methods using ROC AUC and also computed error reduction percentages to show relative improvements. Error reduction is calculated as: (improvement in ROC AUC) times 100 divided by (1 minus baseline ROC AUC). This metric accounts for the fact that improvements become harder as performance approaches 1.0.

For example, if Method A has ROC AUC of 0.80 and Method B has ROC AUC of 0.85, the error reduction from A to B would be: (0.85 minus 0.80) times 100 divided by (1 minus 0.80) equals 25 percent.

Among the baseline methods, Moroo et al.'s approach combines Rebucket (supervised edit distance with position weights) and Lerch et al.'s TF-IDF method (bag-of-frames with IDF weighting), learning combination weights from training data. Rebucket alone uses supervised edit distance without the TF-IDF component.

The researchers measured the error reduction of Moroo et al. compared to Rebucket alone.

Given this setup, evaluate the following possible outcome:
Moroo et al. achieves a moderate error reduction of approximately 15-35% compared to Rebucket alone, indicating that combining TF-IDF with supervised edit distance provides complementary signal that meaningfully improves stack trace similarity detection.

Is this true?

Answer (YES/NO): YES